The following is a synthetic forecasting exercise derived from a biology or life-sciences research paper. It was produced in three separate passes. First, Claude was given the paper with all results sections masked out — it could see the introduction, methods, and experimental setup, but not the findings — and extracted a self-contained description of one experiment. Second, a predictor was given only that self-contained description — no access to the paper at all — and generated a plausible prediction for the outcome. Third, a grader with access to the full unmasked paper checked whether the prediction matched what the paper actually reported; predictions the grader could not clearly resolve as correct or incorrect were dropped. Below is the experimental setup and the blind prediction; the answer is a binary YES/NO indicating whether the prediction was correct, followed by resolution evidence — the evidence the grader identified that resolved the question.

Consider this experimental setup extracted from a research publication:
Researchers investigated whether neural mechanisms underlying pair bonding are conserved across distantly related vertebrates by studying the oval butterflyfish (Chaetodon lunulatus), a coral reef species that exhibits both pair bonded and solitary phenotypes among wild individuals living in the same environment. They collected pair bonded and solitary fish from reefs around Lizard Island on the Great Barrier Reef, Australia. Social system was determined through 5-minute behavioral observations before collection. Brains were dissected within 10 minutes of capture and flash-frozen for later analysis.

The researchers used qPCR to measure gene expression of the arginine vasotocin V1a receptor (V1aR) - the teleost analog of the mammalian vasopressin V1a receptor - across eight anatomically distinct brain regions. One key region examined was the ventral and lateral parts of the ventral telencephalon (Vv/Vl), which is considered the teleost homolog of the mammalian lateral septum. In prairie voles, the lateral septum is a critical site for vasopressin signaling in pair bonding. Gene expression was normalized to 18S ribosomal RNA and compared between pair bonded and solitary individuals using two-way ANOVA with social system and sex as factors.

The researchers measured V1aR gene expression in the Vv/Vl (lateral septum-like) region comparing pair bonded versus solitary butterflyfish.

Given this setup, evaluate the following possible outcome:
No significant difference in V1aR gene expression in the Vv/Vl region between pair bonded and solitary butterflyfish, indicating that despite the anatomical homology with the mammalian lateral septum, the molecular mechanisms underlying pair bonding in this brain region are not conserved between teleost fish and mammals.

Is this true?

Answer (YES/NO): NO